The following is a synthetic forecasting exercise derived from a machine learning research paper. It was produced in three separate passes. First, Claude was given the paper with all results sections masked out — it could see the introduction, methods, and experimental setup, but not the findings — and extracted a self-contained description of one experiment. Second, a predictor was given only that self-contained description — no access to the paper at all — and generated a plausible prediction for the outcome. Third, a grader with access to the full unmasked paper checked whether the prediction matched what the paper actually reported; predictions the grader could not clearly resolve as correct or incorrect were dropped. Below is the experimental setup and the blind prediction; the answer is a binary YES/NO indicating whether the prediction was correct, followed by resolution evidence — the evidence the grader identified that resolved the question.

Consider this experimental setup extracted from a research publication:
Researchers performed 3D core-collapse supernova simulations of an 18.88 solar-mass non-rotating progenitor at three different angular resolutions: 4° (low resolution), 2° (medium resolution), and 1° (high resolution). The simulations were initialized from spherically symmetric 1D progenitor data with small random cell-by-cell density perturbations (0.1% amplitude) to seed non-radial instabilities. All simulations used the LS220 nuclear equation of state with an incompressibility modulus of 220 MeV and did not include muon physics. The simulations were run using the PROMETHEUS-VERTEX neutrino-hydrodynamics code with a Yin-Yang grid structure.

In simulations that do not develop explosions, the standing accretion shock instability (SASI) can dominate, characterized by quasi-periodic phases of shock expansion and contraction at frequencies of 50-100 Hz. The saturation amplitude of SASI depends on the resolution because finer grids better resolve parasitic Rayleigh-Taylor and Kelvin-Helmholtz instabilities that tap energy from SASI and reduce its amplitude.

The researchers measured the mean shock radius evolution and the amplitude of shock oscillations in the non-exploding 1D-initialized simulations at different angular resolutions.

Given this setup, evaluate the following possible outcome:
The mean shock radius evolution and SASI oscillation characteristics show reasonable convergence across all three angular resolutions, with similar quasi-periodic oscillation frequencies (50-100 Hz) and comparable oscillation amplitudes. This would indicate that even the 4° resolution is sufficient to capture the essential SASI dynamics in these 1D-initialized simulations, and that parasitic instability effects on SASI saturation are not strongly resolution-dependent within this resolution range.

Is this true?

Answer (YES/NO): NO